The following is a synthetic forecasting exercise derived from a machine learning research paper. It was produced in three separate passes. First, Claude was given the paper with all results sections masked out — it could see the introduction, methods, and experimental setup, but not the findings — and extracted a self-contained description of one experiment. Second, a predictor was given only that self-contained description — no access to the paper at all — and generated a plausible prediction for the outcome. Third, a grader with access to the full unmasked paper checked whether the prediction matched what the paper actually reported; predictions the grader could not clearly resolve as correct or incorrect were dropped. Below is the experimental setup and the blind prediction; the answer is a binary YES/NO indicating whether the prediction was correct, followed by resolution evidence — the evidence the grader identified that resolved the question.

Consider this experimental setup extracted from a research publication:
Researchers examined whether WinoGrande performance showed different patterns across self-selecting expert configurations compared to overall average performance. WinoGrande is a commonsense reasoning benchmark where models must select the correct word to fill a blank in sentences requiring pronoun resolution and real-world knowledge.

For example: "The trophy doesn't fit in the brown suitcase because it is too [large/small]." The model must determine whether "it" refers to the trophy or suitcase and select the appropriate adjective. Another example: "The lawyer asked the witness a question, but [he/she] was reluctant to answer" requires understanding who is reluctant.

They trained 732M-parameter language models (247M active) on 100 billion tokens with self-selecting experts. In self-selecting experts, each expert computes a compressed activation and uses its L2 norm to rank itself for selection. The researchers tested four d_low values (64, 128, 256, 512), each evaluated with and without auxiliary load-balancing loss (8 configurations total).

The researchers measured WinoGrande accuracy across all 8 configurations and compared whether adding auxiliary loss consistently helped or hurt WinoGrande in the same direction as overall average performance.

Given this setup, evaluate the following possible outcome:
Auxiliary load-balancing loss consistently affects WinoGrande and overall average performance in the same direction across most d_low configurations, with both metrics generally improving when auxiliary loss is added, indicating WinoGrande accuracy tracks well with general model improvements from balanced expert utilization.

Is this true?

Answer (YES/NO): NO